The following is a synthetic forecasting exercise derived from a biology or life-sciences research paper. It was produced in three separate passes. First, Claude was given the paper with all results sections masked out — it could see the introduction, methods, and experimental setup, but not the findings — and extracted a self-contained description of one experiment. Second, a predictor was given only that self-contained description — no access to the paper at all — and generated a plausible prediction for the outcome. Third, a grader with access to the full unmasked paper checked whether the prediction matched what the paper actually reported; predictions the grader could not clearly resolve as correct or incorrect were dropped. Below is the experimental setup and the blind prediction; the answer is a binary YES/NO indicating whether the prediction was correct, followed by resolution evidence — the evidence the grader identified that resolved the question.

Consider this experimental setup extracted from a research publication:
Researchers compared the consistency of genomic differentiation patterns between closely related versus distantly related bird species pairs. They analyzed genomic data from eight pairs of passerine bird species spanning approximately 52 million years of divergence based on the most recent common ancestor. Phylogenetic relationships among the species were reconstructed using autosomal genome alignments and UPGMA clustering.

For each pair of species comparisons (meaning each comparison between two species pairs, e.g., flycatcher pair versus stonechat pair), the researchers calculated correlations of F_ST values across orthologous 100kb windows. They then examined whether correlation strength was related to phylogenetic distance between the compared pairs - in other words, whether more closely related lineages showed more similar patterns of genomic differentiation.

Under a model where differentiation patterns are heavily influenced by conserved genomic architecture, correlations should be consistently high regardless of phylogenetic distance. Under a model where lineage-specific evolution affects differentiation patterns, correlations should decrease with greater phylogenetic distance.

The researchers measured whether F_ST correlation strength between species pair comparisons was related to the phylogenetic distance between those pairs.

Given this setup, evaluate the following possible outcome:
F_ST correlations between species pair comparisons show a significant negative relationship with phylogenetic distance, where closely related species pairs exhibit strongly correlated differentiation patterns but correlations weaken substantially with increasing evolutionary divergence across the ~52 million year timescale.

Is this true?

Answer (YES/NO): NO